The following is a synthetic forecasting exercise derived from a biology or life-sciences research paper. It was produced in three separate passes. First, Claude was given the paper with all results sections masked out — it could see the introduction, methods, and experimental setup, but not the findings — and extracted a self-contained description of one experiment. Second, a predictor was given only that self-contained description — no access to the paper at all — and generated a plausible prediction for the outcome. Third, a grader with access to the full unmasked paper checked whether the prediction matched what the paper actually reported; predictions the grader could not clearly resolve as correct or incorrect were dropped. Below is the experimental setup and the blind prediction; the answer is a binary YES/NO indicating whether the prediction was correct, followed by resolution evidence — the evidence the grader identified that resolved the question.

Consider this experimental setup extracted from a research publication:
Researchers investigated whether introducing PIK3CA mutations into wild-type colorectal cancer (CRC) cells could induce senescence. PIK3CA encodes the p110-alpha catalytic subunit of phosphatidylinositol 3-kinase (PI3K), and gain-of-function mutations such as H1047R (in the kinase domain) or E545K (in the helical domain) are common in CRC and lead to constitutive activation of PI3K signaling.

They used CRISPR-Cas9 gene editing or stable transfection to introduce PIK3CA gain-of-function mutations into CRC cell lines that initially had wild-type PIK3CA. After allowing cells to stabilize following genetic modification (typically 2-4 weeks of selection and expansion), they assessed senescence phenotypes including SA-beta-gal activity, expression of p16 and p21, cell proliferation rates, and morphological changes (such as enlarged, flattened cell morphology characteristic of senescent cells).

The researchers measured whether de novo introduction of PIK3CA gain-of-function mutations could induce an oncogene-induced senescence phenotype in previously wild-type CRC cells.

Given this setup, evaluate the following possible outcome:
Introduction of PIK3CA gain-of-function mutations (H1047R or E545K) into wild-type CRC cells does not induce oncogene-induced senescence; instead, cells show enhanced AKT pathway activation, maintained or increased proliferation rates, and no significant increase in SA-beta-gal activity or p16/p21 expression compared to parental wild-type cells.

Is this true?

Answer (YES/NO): NO